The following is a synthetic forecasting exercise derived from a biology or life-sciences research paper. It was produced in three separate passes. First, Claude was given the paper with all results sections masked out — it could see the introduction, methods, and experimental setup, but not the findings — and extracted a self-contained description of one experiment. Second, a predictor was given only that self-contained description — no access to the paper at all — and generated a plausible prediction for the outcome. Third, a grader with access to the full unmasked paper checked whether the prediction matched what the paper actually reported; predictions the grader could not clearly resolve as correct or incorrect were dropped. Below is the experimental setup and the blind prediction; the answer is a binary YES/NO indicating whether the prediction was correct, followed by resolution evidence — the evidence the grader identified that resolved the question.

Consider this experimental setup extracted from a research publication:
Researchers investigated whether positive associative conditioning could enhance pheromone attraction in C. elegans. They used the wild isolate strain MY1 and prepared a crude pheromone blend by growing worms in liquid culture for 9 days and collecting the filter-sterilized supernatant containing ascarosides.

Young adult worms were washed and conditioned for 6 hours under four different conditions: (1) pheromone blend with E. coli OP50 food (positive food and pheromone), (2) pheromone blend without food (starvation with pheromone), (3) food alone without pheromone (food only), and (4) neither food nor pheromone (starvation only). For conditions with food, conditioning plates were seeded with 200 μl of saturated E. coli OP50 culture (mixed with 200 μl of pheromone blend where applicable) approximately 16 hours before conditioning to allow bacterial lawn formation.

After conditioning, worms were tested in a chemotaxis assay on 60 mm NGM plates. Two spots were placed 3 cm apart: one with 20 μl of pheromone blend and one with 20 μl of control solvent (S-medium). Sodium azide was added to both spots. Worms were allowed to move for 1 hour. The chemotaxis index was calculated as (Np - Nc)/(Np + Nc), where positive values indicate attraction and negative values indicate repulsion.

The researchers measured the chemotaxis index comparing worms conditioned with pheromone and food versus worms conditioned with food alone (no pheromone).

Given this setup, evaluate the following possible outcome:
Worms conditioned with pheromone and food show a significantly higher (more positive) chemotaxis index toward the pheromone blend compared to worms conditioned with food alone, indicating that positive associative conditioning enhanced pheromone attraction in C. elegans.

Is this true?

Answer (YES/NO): NO